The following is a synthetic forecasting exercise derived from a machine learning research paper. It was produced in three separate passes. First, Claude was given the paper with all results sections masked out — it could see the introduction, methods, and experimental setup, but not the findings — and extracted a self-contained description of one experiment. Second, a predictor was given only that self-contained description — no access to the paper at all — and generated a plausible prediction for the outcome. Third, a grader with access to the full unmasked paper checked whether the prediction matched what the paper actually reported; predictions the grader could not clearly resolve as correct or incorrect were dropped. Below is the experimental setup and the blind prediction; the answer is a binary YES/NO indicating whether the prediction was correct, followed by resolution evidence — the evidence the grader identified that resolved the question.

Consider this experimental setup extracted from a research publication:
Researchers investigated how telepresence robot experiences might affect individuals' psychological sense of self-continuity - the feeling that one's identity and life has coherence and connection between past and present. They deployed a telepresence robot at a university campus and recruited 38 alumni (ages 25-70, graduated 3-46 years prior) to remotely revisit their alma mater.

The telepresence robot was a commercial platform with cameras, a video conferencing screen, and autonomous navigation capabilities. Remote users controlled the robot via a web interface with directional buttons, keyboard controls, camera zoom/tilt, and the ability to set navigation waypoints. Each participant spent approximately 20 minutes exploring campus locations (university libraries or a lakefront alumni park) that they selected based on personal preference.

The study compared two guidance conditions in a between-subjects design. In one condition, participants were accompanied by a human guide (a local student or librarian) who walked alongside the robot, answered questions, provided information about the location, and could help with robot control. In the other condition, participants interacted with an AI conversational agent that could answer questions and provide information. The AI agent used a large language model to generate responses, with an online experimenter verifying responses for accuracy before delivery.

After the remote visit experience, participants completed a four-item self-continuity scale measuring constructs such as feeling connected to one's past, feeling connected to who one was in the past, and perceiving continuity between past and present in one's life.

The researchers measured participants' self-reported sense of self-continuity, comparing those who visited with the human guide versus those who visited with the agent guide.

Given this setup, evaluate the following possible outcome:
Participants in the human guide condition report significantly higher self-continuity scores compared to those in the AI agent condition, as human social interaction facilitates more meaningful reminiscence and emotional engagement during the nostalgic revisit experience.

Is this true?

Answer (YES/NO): YES